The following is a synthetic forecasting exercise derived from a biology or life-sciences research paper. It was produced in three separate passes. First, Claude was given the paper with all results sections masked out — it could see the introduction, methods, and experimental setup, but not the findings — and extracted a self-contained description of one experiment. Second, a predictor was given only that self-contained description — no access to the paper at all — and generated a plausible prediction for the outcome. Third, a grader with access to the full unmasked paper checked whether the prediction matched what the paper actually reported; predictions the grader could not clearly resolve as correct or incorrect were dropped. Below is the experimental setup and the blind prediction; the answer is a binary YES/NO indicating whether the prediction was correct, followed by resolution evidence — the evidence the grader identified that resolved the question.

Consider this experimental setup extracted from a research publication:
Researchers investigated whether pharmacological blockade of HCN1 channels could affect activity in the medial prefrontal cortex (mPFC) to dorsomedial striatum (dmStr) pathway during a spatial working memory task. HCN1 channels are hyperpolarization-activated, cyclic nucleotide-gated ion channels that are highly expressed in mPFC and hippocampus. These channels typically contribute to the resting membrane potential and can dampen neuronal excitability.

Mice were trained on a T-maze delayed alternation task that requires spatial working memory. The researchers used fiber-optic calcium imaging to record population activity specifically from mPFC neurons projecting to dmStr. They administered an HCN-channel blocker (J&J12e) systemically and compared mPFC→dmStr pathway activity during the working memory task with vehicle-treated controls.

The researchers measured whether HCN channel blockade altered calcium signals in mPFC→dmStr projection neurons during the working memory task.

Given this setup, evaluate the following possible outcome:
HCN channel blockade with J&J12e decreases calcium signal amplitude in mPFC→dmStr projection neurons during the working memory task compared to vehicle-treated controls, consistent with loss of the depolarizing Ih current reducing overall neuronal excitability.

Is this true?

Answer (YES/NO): NO